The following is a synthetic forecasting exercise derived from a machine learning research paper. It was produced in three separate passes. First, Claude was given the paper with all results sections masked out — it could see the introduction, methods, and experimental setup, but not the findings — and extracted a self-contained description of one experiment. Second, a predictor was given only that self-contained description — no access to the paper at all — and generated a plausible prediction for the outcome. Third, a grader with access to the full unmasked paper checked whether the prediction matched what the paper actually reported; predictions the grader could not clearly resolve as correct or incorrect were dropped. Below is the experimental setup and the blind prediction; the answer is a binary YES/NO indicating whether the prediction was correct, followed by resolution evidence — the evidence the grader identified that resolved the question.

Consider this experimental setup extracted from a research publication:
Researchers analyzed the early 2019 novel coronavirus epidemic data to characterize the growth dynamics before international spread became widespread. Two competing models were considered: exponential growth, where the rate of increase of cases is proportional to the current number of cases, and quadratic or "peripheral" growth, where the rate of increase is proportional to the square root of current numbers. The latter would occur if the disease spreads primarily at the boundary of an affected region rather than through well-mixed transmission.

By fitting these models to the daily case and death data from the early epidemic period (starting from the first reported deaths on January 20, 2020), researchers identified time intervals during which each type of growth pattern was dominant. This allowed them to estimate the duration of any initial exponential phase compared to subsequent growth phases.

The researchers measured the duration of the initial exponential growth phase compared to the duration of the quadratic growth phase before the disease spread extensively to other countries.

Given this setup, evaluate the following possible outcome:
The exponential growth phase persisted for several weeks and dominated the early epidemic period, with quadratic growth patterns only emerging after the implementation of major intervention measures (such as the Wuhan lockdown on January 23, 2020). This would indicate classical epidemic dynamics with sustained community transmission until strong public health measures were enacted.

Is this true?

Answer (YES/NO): NO